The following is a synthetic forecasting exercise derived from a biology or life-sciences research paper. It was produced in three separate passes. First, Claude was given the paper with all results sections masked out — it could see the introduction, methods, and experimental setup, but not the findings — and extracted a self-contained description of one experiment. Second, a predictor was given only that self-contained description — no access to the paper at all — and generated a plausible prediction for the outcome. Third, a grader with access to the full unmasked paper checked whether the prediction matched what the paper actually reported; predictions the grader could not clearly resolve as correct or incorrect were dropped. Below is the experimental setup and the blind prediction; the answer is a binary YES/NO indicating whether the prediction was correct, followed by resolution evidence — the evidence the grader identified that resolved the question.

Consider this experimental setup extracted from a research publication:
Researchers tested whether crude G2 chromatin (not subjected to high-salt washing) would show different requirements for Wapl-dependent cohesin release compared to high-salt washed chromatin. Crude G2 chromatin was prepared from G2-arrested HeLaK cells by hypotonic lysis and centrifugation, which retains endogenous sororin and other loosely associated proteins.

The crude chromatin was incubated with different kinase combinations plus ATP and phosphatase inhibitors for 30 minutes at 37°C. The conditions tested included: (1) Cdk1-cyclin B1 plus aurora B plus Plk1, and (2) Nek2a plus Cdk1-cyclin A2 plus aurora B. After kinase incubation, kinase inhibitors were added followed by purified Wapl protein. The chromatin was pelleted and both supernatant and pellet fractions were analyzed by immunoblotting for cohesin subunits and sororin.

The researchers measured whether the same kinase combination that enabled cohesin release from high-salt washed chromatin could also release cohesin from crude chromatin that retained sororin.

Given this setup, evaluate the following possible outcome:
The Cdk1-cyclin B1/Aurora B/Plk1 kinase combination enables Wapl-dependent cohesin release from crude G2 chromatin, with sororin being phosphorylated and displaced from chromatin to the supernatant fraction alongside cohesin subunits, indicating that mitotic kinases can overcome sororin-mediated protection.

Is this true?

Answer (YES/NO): NO